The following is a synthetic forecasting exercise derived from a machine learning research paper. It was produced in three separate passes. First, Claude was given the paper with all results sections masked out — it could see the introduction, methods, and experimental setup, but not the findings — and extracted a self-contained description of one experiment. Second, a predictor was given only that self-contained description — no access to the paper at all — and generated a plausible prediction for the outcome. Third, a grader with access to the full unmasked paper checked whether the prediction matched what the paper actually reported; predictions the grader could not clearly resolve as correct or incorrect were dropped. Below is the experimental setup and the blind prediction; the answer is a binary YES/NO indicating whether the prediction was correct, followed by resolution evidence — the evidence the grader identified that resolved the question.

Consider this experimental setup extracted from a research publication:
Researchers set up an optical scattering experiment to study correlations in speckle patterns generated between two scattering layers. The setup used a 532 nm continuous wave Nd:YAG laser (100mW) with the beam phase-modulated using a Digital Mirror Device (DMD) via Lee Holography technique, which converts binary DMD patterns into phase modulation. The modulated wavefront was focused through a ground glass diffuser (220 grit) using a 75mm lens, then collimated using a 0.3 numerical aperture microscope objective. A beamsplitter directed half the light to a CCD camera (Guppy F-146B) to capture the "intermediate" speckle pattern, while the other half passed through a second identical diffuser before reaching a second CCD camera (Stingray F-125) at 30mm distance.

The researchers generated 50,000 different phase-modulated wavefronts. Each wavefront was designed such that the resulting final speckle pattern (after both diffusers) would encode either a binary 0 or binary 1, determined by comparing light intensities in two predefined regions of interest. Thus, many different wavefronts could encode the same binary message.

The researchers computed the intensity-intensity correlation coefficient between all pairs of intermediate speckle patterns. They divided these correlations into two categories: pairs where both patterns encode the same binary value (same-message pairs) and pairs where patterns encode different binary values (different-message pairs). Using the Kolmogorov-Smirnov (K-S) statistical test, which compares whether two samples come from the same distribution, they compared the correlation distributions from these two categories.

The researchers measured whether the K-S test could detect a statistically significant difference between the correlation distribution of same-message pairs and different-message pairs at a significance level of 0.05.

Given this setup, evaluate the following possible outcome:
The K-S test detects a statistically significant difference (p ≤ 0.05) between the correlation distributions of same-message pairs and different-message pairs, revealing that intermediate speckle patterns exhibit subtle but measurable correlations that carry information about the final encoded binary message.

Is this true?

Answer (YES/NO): NO